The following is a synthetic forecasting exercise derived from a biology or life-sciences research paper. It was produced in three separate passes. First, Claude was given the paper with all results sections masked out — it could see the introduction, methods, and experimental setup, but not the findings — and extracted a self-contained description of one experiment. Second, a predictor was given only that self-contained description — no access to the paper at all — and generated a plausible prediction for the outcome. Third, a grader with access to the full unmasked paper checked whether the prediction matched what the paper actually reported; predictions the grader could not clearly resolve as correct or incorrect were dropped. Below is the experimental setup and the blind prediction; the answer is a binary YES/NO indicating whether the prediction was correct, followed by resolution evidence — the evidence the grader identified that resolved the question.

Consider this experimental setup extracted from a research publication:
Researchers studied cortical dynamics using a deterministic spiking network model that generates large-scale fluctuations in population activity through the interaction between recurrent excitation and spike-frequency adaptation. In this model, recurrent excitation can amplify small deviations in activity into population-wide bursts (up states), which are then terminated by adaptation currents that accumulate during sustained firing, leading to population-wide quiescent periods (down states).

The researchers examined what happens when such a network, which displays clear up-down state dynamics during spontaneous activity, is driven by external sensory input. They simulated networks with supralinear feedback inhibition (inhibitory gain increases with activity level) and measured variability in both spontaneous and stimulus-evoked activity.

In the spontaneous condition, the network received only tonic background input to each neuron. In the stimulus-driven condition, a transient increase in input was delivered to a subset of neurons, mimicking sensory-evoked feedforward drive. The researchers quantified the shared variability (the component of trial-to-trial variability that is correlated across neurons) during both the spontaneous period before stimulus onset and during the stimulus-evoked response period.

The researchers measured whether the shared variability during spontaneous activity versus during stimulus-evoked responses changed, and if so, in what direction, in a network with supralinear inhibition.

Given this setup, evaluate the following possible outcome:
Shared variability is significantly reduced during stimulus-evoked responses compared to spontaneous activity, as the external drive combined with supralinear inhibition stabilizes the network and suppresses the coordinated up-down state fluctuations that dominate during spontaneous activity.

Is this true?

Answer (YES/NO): YES